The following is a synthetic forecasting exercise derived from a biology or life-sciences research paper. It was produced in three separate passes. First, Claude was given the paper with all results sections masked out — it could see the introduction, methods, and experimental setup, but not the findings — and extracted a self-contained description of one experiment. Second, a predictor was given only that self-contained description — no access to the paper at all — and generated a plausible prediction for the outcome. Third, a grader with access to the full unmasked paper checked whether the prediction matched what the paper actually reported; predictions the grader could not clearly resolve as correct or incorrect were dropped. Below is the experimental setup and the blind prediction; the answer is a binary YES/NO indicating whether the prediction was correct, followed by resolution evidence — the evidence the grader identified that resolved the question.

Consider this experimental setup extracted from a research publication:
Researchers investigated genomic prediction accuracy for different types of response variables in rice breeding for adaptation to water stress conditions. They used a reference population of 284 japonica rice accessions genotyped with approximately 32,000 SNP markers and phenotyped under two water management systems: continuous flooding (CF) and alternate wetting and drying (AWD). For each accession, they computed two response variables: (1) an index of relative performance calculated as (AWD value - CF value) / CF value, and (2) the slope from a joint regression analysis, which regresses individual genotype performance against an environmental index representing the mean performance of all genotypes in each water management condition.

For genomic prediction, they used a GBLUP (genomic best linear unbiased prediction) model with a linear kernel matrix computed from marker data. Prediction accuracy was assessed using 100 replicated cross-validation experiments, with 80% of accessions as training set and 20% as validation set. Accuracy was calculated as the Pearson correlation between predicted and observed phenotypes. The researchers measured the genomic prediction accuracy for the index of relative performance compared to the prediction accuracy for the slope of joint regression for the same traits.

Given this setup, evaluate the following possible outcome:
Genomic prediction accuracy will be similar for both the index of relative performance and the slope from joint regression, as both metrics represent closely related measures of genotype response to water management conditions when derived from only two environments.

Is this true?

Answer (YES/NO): NO